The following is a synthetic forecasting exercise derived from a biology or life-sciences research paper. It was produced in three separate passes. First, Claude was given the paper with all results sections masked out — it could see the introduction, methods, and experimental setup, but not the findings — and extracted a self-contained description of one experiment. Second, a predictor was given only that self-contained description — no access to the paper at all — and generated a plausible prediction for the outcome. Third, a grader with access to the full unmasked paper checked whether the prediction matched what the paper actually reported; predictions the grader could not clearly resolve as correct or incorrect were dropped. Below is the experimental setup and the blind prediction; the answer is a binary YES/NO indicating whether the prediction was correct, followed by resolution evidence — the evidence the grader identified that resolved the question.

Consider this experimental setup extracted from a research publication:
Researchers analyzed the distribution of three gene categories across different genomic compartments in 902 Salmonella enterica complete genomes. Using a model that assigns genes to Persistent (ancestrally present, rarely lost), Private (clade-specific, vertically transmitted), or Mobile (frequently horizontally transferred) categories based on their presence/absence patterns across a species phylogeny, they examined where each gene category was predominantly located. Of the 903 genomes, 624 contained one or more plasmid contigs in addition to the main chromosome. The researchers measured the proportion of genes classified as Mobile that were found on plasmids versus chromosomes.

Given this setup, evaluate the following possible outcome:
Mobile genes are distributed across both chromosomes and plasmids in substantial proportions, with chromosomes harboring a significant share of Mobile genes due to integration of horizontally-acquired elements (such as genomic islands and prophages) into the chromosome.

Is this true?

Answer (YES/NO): NO